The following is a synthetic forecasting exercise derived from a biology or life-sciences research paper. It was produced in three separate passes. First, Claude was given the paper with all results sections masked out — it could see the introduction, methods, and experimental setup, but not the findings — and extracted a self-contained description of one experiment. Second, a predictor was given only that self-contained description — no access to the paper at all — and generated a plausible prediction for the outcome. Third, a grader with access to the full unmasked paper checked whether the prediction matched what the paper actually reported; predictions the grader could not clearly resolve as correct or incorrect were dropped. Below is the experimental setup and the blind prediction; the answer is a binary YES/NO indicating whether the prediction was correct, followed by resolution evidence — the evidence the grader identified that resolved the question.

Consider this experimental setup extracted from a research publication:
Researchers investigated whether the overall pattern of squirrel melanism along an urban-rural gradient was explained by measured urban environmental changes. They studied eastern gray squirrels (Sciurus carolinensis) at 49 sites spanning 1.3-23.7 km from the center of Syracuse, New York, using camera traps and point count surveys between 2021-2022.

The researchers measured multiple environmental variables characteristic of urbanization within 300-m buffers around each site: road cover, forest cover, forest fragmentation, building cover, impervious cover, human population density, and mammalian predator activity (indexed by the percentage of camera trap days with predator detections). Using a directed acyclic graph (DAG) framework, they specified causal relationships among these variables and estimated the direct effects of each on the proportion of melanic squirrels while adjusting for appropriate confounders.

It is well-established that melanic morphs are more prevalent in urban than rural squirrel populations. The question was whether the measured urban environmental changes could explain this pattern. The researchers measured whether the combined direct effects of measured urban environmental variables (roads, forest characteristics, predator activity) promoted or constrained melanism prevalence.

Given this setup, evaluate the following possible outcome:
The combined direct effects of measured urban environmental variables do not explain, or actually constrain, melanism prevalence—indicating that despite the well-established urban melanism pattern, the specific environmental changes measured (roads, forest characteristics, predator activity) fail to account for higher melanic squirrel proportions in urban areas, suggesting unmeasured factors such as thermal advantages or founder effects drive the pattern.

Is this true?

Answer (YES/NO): YES